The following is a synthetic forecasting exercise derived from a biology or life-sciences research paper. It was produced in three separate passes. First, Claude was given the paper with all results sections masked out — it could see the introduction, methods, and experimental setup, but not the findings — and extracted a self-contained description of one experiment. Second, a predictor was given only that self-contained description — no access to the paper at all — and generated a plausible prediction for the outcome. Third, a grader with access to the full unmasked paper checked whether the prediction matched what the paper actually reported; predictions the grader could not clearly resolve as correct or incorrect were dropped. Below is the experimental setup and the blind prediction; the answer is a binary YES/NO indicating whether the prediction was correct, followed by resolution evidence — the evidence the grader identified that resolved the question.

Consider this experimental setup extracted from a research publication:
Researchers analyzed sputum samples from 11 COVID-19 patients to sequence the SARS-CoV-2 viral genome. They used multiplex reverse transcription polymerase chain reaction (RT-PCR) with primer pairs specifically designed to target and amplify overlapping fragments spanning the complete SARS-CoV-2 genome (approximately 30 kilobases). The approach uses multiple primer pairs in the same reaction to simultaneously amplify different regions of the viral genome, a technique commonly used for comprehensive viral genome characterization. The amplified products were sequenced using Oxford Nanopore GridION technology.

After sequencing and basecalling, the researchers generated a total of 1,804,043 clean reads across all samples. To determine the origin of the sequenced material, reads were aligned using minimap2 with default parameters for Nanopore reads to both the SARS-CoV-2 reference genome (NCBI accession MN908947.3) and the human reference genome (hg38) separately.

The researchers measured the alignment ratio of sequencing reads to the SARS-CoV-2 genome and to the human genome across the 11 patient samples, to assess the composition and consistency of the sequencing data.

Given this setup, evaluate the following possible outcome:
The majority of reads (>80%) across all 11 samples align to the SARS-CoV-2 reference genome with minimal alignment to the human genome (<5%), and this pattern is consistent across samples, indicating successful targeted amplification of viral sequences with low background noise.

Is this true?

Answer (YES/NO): NO